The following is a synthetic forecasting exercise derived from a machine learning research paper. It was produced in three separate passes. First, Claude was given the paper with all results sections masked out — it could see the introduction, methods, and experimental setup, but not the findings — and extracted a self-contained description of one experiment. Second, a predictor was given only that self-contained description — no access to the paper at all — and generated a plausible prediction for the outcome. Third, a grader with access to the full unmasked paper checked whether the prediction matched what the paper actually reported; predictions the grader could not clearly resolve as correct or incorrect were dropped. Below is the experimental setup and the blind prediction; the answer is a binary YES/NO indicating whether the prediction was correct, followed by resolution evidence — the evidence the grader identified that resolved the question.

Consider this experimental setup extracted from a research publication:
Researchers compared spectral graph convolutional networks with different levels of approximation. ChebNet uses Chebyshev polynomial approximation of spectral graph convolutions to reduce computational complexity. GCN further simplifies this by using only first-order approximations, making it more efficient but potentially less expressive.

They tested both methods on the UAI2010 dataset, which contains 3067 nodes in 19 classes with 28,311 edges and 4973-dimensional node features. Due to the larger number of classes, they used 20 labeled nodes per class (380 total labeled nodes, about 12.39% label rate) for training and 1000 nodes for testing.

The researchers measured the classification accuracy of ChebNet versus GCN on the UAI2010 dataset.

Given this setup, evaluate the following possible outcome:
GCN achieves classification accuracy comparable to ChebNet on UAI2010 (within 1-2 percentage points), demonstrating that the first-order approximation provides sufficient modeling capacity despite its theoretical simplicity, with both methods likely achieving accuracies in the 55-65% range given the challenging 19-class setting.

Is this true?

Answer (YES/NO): NO